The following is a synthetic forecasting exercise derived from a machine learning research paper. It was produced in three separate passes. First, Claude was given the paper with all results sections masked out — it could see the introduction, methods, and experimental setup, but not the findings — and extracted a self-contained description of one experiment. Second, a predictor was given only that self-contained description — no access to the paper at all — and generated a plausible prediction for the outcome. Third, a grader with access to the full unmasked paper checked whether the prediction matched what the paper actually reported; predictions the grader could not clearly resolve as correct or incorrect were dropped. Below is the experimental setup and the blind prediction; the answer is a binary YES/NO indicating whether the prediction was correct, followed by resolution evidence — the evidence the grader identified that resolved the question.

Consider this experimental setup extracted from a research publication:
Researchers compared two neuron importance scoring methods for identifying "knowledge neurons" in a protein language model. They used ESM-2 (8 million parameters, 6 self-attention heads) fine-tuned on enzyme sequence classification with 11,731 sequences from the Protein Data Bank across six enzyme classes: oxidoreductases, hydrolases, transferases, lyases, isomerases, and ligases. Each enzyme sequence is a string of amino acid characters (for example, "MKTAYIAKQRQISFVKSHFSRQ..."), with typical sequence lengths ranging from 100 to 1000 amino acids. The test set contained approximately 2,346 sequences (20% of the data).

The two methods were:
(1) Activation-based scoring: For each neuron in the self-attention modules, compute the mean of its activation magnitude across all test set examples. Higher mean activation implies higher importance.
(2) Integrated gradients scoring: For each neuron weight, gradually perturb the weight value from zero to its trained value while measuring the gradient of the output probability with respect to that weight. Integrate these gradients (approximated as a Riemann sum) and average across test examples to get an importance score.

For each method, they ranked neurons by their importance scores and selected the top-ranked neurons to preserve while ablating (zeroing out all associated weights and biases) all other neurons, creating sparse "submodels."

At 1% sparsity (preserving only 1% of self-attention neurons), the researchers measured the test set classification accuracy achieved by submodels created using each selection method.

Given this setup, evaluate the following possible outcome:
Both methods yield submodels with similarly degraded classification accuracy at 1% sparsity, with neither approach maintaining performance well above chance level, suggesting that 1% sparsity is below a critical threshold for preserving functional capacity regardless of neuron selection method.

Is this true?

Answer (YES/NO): NO